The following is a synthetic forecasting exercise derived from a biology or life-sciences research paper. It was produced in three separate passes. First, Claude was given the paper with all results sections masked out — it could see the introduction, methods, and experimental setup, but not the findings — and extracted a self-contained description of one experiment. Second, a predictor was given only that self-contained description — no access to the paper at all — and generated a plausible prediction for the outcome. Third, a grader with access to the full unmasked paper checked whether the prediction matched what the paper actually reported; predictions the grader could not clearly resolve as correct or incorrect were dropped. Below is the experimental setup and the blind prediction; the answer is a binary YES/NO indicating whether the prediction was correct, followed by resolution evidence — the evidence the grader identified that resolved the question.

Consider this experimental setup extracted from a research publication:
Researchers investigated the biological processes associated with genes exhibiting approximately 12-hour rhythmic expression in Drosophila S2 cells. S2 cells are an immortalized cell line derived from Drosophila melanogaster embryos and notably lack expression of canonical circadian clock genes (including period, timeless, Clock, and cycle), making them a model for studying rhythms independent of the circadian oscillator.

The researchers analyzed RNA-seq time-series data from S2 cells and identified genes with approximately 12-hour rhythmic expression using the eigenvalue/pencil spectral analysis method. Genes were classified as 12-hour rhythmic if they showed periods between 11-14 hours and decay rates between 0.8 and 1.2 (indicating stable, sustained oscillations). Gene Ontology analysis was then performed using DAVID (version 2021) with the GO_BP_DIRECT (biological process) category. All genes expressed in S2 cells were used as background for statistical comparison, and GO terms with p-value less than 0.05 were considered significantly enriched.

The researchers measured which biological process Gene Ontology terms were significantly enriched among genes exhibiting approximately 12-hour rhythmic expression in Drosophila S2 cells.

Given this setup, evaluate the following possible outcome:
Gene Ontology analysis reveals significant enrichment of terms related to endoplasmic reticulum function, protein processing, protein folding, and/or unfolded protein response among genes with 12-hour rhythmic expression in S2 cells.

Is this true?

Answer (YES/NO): NO